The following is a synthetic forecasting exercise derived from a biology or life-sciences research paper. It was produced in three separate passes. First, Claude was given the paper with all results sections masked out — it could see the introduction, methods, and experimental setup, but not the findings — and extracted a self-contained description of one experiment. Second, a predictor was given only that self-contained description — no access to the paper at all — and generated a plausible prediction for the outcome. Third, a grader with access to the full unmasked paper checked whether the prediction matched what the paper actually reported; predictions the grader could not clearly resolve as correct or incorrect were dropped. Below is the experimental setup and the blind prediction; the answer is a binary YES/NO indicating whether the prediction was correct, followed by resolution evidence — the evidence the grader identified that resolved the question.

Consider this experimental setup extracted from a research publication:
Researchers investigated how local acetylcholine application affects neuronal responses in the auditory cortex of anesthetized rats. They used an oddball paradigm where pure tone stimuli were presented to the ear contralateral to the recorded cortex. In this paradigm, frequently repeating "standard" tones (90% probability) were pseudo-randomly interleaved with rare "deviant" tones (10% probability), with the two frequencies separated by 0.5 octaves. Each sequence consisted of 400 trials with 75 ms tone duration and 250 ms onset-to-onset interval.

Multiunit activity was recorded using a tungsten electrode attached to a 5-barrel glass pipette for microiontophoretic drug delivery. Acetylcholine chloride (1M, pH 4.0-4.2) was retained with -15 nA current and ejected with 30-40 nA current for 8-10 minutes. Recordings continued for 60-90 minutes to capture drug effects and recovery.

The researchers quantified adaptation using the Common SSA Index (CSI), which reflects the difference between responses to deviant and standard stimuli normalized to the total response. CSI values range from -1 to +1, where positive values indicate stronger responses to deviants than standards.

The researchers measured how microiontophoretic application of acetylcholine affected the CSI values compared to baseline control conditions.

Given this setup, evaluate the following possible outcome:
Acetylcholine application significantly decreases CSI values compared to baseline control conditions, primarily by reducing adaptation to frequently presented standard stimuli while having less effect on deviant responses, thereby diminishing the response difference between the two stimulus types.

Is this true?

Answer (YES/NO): NO